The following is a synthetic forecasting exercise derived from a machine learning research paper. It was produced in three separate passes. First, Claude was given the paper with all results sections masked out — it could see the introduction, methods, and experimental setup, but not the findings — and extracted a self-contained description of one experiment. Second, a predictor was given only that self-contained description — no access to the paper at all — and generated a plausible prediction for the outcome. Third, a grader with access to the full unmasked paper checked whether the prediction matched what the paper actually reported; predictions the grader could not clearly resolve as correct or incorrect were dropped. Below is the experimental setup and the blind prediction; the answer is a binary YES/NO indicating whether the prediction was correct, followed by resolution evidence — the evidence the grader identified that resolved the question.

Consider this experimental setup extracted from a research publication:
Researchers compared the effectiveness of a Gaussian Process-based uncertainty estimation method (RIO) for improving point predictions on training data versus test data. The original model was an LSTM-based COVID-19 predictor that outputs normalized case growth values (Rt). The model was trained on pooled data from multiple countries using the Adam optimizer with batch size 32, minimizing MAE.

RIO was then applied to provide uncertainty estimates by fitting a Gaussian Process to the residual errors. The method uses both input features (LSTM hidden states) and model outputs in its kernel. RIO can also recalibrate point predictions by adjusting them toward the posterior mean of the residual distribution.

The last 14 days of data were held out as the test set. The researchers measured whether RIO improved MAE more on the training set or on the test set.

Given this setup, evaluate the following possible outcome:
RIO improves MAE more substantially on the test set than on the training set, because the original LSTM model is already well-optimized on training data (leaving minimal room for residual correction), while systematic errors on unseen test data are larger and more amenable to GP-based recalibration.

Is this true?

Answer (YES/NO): NO